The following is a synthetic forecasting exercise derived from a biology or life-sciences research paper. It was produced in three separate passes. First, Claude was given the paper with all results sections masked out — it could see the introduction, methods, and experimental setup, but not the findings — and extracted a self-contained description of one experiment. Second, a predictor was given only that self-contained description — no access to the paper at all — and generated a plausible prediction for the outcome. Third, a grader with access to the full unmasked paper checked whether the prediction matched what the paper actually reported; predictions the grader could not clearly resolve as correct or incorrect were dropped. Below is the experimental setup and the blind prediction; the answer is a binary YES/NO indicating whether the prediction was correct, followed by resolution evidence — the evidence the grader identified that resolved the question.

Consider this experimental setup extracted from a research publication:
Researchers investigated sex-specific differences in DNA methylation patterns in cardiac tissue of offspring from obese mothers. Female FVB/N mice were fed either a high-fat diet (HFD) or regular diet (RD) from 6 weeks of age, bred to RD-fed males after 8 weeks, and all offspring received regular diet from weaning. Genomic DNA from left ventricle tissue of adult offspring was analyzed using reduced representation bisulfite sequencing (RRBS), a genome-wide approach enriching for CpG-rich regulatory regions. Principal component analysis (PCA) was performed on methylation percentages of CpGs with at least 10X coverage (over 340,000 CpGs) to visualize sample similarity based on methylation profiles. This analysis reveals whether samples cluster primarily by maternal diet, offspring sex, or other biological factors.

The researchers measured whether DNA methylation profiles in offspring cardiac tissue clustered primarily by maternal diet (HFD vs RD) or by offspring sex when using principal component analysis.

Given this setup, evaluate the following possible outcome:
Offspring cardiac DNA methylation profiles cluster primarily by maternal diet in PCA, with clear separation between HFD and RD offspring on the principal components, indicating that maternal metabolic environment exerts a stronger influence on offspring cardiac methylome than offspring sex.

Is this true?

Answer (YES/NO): NO